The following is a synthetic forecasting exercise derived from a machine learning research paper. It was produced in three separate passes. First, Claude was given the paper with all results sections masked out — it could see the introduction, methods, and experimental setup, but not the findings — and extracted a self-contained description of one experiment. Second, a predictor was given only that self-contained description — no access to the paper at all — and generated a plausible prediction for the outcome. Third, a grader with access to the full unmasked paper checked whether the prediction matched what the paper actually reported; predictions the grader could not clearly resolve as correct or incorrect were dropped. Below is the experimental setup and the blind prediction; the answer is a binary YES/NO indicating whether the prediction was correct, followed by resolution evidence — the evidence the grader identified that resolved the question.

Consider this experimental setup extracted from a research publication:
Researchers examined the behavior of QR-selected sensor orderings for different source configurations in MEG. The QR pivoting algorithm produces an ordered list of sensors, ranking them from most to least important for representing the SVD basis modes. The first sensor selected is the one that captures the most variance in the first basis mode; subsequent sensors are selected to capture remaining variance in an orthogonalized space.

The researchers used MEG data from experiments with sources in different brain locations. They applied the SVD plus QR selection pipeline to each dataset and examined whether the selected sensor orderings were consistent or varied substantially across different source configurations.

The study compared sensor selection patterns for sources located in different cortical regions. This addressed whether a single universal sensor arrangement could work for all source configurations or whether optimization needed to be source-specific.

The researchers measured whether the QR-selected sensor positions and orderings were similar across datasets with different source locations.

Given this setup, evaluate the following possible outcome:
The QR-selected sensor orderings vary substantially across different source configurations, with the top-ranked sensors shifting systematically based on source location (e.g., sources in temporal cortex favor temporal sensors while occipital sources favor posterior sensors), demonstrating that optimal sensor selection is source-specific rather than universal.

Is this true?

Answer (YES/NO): YES